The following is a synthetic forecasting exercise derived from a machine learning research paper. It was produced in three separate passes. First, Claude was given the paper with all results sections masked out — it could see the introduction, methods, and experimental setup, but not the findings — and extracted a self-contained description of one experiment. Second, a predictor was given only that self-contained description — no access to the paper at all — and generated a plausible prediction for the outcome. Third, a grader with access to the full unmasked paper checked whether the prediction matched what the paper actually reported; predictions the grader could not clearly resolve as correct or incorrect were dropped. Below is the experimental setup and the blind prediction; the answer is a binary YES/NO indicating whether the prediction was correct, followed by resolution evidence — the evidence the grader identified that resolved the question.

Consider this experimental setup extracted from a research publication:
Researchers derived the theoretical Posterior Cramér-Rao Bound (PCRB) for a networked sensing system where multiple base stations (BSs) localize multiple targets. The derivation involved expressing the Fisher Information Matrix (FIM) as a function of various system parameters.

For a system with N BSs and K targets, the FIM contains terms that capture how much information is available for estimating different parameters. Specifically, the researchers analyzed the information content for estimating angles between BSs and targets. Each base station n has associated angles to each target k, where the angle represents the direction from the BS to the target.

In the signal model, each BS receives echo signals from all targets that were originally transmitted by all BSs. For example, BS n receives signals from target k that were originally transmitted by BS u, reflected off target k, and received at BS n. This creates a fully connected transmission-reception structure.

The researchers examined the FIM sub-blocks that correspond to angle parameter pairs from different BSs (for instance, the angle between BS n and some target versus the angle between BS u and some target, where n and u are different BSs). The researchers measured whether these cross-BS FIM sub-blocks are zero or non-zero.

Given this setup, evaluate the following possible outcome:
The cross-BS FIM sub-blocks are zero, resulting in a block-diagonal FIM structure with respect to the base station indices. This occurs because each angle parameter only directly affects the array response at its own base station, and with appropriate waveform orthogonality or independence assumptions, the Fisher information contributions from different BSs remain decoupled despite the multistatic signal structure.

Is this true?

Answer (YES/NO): NO